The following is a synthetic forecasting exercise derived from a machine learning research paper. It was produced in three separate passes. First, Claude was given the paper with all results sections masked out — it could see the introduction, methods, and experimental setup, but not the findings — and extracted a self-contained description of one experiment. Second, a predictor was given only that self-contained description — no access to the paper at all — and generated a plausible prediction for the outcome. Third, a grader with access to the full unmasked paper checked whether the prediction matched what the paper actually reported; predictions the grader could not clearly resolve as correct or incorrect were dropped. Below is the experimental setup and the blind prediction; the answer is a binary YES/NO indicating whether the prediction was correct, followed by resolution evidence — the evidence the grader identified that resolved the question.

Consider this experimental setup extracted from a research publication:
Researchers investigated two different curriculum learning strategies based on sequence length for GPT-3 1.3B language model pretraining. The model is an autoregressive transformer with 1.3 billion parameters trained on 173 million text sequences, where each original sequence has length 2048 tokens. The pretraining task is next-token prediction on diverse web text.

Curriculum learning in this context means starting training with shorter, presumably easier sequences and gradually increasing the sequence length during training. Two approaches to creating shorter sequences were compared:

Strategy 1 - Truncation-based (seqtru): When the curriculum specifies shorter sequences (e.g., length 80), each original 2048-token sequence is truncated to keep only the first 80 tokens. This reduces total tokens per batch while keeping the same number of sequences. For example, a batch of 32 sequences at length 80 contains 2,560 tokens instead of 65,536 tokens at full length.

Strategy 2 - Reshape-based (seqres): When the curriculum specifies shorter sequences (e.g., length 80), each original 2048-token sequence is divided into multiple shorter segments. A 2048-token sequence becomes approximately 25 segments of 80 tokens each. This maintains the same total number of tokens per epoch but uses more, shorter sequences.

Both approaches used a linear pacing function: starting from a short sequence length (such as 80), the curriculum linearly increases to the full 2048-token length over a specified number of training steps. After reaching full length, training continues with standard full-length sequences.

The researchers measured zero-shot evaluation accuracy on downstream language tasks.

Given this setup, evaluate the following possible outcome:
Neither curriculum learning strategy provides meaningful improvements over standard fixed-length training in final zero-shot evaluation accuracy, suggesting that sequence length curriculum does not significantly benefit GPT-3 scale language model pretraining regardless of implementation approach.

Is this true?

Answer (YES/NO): NO